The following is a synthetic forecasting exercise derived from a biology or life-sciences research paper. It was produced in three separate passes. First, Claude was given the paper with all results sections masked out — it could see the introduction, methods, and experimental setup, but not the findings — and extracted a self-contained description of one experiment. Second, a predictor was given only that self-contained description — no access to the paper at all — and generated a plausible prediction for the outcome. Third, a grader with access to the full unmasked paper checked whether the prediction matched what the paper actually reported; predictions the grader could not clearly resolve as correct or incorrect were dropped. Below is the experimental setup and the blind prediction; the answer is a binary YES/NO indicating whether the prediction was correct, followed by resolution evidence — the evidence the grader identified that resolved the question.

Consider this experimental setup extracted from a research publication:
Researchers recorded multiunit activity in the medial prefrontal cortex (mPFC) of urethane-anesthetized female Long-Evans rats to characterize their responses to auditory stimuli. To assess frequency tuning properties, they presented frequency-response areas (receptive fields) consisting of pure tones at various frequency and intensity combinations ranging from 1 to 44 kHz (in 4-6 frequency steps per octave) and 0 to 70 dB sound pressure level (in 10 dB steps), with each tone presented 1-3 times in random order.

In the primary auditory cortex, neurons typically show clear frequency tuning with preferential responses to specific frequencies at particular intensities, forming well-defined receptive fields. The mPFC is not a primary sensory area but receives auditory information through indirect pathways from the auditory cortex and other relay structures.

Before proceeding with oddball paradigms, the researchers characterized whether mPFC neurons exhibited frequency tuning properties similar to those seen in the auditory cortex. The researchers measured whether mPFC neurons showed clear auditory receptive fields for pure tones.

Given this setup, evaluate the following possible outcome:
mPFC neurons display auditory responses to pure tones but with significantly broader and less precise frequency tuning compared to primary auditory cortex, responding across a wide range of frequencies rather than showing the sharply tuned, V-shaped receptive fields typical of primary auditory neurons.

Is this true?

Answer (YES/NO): YES